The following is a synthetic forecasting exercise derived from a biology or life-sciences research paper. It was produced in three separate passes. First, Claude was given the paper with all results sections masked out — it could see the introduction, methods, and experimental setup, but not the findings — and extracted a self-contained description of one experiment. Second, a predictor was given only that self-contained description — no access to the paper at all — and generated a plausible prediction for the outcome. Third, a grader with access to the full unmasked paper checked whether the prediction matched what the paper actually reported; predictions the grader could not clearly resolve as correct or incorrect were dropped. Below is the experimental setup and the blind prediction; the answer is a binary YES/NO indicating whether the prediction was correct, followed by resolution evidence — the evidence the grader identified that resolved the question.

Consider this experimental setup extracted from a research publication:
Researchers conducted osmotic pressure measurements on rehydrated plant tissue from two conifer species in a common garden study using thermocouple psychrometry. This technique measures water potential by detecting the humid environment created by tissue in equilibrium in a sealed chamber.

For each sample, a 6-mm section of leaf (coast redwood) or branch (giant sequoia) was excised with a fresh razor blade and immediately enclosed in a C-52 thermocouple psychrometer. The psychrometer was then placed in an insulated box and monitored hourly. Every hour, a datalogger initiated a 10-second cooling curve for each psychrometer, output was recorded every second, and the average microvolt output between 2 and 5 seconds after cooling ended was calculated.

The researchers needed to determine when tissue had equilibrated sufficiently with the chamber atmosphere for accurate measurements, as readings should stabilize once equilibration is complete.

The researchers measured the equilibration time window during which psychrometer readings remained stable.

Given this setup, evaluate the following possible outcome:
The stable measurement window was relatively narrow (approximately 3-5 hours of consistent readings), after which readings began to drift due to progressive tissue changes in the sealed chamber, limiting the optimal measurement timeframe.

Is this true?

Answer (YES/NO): NO